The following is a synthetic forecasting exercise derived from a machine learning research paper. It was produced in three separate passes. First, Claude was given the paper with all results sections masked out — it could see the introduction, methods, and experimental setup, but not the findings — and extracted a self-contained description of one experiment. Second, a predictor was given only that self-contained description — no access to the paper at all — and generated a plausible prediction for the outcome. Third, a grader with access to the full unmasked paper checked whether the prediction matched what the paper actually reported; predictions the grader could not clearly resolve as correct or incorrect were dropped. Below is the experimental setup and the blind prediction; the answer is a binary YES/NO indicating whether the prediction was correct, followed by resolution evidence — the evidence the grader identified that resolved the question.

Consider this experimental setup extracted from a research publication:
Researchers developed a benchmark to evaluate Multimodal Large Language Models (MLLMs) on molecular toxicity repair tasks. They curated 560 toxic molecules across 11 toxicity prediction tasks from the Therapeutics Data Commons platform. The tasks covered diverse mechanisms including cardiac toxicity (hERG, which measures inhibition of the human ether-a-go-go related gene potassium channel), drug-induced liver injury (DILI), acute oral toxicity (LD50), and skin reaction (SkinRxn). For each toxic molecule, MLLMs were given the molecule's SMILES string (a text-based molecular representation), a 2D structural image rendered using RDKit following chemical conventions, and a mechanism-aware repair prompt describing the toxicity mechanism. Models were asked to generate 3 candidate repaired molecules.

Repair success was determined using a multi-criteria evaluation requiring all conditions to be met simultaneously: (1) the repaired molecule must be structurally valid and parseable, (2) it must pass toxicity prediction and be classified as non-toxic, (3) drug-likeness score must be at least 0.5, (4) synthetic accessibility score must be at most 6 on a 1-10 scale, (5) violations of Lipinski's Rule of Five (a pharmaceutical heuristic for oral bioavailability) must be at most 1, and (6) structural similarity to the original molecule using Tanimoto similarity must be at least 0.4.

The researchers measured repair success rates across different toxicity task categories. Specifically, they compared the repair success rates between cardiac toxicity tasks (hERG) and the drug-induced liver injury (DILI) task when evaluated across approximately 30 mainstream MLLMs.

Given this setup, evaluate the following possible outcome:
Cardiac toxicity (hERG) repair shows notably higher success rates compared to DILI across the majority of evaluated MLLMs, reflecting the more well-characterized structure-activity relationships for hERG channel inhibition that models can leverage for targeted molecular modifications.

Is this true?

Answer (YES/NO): YES